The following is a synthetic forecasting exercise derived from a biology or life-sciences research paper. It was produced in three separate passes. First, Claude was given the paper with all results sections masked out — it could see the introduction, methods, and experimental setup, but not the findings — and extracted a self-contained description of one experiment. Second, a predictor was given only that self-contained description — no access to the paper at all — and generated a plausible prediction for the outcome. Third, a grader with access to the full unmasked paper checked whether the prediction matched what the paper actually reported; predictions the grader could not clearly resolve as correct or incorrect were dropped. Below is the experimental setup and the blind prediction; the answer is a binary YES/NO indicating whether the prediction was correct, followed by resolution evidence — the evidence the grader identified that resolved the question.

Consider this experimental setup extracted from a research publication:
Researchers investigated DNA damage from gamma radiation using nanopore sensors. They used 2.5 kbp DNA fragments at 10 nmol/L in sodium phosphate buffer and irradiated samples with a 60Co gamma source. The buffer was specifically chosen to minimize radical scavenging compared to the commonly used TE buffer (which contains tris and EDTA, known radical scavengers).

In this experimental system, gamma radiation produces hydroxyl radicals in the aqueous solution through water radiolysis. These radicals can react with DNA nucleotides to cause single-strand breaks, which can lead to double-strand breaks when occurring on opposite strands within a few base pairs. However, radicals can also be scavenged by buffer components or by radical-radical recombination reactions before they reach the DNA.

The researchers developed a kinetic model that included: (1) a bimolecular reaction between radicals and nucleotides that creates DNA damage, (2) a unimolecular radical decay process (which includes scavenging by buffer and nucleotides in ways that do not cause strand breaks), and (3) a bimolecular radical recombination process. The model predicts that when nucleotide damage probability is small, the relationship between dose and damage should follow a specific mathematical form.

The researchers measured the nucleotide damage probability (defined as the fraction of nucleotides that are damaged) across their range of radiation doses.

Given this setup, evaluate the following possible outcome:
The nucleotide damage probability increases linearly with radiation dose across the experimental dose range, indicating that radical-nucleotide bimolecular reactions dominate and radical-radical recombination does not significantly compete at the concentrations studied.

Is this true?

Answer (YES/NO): NO